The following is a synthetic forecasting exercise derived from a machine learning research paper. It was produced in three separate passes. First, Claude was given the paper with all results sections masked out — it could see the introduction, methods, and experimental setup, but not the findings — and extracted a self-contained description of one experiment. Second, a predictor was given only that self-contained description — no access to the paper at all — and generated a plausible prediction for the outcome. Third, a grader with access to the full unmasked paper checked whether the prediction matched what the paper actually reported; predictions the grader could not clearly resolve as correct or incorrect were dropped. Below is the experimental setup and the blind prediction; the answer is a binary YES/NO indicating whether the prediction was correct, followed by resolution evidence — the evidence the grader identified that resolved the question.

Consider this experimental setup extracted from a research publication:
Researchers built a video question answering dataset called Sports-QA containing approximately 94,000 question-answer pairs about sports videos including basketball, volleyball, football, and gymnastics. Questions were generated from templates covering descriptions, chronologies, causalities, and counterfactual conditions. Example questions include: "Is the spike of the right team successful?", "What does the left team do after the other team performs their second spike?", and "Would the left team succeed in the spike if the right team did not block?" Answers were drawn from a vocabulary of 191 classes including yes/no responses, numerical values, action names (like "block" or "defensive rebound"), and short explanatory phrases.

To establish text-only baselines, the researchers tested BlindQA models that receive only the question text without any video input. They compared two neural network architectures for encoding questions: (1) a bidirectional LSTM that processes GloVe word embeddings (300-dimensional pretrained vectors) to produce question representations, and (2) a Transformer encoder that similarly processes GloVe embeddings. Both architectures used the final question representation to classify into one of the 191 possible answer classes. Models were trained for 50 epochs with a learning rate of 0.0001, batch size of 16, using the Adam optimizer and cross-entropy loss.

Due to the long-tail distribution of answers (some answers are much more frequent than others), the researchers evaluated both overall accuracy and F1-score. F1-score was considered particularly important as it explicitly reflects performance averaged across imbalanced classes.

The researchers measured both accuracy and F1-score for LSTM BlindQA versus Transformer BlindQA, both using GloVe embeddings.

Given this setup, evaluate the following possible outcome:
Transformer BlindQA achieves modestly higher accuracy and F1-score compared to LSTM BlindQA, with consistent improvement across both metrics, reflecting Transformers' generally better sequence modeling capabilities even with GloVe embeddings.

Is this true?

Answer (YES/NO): NO